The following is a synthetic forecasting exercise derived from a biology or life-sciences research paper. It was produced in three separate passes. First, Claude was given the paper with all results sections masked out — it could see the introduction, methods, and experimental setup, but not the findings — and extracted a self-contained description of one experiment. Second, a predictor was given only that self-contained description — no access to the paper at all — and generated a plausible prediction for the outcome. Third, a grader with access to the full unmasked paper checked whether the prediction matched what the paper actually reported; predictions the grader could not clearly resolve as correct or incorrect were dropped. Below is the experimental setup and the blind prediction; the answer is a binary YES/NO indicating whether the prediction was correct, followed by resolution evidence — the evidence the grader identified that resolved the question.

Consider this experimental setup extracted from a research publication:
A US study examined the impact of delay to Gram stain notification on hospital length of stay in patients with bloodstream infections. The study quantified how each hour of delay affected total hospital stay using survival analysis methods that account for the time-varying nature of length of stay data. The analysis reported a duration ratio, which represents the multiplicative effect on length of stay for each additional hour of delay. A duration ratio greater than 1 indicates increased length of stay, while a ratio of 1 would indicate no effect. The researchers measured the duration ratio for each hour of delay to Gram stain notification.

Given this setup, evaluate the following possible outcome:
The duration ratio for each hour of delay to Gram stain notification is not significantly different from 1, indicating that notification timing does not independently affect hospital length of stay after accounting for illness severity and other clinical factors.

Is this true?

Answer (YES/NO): NO